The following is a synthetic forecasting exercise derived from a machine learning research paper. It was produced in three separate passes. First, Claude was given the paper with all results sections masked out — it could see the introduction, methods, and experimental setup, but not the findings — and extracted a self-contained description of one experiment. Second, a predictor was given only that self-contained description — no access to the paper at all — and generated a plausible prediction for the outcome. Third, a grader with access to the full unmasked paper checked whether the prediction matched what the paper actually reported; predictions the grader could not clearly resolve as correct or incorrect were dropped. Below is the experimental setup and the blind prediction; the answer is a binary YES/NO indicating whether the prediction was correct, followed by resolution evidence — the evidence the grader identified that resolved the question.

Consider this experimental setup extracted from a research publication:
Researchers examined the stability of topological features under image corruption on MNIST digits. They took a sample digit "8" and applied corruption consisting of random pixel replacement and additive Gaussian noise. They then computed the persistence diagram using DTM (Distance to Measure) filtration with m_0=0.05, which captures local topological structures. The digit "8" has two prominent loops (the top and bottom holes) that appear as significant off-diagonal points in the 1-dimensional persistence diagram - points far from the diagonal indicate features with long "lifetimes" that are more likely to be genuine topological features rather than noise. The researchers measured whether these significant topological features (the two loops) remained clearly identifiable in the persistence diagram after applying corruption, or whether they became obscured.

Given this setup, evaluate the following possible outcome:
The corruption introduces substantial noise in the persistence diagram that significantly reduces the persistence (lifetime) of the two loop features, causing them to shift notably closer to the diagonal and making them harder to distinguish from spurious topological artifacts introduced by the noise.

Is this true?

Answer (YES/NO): NO